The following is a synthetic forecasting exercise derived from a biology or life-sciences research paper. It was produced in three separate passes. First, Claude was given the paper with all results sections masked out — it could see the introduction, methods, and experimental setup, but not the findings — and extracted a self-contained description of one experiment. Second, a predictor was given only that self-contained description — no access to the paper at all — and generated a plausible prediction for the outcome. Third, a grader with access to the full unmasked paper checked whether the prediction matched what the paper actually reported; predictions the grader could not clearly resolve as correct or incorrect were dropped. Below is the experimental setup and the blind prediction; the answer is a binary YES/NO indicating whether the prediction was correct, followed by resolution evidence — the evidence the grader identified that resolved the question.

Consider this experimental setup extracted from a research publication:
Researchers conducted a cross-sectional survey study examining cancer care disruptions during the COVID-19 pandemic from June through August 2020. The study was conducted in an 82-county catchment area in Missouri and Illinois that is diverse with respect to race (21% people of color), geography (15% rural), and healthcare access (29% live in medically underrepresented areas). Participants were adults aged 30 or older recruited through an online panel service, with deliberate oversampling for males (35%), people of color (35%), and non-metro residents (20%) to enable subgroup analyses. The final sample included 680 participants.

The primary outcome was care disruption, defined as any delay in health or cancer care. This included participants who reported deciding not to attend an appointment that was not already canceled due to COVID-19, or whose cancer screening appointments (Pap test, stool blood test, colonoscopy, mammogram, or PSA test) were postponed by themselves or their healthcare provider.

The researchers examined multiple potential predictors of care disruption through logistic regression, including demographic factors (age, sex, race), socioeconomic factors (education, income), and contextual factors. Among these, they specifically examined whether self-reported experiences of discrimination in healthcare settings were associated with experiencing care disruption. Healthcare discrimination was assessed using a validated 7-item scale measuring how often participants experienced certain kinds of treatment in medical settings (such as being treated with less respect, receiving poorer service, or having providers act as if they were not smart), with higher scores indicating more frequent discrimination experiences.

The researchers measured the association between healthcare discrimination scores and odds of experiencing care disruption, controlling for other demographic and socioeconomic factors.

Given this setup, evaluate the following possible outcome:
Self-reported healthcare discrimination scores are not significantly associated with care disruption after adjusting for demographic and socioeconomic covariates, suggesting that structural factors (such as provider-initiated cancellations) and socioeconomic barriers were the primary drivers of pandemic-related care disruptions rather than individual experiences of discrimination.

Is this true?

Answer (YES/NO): NO